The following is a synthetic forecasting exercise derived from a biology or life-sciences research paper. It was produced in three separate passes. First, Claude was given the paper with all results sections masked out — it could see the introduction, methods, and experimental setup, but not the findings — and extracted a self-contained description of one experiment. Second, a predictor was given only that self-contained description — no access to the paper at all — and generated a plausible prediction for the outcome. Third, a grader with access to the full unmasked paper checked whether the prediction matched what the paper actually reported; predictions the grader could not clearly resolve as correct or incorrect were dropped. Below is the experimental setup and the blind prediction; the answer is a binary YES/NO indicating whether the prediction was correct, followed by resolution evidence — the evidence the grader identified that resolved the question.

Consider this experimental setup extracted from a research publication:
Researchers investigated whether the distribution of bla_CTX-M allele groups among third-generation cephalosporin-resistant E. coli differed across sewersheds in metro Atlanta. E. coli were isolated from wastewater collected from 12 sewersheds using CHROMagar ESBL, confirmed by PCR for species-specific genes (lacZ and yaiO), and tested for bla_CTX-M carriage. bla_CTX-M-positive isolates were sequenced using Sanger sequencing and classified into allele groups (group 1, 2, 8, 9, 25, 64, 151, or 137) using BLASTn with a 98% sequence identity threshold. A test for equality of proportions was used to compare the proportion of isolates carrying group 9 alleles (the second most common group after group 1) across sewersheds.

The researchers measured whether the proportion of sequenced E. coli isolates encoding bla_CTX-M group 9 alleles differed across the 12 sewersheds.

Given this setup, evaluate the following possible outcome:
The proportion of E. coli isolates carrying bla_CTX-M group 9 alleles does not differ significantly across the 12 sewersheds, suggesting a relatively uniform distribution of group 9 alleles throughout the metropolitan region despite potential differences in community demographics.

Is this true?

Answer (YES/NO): YES